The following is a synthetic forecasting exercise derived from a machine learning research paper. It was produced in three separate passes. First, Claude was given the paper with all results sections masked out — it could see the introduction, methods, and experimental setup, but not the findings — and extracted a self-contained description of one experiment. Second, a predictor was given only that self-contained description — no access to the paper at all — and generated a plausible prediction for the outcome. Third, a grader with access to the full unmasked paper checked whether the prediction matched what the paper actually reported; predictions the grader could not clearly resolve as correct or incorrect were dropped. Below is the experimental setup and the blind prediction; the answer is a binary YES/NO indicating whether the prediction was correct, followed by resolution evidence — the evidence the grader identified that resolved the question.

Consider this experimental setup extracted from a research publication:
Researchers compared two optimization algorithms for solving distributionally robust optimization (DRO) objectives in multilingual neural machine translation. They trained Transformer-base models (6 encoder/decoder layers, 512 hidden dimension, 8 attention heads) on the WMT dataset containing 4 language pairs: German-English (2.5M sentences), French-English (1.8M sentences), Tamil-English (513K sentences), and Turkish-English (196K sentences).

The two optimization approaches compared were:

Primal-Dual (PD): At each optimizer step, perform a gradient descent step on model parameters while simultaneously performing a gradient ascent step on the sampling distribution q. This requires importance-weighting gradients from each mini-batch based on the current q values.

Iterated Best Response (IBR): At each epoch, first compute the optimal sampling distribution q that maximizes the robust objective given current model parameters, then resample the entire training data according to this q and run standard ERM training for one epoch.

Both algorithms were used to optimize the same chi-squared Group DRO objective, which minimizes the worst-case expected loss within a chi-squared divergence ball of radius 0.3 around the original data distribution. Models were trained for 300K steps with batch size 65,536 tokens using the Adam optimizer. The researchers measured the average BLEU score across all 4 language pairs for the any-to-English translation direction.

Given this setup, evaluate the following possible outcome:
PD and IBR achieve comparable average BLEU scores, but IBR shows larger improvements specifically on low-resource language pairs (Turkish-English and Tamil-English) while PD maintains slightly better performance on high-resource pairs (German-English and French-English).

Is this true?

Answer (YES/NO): NO